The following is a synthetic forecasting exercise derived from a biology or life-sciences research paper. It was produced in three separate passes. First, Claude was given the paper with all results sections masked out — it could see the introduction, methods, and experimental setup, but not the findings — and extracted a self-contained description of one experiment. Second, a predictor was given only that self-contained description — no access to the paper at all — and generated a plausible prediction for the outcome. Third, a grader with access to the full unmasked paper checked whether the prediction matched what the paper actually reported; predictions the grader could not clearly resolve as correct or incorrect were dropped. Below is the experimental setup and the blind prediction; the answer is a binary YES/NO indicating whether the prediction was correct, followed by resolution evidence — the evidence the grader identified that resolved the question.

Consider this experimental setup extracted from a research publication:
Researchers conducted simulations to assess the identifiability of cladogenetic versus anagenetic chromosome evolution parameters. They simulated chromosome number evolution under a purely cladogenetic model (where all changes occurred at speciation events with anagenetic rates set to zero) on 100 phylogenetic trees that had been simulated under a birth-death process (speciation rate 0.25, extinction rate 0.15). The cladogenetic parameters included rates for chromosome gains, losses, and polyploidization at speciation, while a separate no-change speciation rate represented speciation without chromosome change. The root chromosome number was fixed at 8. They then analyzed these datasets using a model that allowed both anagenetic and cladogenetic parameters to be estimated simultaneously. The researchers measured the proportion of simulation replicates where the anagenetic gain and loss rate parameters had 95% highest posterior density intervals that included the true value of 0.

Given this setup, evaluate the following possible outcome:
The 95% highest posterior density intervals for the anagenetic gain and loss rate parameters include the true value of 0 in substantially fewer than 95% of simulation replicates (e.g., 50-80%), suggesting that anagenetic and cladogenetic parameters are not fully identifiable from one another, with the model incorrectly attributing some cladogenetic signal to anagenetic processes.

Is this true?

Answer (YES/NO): YES